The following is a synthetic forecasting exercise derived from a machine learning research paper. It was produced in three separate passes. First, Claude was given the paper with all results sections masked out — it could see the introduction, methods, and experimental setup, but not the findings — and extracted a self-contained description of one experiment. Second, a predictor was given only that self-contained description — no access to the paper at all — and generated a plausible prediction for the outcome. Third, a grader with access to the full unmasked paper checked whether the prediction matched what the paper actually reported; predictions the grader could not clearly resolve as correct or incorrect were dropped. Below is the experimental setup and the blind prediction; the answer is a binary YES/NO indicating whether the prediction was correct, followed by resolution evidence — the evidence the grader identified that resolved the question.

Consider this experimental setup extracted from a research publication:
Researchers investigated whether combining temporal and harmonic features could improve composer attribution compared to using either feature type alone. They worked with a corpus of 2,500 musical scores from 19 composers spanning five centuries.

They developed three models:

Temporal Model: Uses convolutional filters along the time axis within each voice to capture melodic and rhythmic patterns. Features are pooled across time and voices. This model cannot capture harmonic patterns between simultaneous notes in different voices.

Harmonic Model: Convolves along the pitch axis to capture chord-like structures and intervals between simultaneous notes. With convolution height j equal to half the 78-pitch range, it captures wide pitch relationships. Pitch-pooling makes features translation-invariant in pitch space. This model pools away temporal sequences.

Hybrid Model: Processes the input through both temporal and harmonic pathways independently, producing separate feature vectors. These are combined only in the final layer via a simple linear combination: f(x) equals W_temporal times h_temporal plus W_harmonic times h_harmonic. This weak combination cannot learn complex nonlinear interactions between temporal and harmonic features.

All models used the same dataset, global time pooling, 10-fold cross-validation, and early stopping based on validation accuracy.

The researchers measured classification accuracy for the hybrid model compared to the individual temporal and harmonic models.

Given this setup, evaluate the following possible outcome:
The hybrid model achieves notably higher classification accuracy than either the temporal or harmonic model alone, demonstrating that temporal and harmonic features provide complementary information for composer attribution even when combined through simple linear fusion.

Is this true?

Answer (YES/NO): YES